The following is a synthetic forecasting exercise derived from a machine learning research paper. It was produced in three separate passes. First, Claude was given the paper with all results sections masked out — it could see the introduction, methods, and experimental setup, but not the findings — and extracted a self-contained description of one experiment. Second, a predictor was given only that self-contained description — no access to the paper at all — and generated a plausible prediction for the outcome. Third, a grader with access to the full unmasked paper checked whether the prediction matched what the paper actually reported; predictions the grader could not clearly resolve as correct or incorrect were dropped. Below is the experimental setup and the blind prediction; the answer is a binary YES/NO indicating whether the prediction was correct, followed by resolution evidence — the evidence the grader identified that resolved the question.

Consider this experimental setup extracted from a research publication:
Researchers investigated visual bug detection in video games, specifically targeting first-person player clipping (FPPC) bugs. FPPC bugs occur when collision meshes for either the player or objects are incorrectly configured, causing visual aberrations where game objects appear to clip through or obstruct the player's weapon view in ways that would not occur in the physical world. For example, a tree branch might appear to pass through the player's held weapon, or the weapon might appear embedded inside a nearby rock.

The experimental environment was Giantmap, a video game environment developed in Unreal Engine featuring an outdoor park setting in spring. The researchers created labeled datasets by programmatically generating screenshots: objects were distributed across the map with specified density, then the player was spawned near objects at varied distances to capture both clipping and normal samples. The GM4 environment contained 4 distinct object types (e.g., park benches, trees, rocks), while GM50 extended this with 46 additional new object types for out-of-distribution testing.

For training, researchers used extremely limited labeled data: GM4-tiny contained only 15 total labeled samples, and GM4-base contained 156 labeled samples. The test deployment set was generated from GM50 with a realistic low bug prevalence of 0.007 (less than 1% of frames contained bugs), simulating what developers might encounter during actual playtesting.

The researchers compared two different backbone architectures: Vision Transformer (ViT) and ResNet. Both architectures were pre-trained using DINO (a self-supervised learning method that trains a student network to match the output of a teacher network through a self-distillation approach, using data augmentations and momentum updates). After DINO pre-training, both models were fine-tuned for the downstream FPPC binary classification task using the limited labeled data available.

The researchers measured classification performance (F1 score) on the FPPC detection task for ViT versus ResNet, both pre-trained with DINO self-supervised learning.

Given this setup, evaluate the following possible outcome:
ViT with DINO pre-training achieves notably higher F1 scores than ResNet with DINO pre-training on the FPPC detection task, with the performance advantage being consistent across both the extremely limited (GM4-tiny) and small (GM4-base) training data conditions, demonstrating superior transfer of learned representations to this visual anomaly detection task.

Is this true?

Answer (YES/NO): YES